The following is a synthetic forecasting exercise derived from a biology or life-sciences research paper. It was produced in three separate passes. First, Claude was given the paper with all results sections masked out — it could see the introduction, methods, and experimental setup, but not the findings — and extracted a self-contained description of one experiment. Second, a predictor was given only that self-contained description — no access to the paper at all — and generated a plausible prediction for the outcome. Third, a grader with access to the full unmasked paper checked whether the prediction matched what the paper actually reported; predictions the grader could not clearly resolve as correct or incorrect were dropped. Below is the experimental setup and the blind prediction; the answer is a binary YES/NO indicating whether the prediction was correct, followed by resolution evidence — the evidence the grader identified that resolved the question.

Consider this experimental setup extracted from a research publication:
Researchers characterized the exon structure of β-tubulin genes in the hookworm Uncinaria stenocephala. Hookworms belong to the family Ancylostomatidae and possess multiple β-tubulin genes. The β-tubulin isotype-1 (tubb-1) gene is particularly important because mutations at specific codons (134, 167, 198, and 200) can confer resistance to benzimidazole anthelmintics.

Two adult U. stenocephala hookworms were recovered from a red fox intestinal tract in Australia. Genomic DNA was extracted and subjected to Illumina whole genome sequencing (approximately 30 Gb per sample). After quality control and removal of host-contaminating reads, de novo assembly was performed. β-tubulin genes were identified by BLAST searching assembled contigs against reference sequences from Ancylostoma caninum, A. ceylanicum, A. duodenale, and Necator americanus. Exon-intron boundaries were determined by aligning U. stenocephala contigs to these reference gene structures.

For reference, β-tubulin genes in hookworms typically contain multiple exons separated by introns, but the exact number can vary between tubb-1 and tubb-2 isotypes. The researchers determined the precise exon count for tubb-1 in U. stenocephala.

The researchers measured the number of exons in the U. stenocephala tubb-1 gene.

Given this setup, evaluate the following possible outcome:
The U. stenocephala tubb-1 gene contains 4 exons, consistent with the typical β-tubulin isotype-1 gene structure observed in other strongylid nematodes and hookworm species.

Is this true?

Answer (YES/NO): NO